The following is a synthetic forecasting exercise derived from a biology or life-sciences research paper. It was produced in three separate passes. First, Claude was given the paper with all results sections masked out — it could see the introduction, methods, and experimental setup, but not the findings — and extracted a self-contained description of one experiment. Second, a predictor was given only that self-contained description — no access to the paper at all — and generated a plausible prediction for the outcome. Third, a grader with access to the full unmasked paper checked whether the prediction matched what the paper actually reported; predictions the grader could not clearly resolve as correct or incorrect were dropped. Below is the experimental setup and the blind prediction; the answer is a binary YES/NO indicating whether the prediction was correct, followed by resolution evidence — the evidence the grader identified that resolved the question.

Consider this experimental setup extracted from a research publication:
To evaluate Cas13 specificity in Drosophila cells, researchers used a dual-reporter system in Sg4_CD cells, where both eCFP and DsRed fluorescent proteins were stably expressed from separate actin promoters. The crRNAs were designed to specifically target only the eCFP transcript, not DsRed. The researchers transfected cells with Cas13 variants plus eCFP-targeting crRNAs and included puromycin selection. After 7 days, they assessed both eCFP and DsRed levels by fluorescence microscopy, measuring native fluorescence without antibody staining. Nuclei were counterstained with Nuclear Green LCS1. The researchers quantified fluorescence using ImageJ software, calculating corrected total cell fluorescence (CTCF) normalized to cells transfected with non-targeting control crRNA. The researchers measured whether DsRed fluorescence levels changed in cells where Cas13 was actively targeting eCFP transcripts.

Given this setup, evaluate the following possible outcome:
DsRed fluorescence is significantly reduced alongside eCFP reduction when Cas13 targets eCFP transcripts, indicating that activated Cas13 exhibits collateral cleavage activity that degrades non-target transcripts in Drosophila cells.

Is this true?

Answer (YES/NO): NO